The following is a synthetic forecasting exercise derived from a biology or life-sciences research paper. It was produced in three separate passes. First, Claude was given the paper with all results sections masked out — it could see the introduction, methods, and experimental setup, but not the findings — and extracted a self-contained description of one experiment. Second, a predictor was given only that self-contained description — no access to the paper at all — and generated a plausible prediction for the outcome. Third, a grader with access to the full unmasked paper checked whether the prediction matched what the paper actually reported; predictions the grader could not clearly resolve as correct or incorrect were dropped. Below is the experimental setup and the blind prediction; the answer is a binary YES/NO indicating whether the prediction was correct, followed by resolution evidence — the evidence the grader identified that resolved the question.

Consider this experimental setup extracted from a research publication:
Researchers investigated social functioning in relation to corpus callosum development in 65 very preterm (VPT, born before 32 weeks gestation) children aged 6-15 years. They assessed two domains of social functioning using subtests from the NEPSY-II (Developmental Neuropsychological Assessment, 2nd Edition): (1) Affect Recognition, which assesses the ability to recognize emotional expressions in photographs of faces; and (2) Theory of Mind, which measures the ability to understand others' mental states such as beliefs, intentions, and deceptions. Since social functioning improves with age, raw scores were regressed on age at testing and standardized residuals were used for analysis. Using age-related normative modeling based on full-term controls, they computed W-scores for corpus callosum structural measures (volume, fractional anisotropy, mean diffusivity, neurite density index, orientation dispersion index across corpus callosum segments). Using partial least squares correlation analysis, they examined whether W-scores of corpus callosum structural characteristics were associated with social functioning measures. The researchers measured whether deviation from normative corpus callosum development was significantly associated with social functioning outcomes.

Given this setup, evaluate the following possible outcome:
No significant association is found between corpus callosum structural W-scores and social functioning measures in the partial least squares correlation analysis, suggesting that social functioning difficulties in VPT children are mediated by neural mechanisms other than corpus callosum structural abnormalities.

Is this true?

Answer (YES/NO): YES